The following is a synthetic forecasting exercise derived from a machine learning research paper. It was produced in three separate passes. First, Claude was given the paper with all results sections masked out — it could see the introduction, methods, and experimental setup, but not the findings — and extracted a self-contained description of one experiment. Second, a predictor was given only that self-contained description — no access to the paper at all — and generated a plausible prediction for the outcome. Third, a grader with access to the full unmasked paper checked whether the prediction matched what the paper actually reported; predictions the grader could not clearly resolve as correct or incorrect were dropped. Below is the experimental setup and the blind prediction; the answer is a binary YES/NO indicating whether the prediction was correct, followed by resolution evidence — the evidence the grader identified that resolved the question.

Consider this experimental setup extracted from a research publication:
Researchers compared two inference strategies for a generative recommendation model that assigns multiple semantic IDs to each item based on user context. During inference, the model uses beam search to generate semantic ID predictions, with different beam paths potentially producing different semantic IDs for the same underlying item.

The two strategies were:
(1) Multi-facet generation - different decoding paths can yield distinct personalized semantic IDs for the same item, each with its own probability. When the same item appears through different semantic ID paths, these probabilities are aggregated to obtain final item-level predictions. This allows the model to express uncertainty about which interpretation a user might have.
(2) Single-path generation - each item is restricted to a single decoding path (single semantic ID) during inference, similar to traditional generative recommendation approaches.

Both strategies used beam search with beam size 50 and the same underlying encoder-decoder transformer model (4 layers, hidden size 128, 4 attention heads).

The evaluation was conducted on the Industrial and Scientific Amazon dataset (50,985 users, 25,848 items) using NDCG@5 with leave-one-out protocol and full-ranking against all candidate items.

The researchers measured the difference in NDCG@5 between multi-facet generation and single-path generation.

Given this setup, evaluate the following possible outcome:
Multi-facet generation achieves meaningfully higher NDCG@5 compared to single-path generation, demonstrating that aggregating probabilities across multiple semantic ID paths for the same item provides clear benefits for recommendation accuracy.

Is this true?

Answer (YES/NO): YES